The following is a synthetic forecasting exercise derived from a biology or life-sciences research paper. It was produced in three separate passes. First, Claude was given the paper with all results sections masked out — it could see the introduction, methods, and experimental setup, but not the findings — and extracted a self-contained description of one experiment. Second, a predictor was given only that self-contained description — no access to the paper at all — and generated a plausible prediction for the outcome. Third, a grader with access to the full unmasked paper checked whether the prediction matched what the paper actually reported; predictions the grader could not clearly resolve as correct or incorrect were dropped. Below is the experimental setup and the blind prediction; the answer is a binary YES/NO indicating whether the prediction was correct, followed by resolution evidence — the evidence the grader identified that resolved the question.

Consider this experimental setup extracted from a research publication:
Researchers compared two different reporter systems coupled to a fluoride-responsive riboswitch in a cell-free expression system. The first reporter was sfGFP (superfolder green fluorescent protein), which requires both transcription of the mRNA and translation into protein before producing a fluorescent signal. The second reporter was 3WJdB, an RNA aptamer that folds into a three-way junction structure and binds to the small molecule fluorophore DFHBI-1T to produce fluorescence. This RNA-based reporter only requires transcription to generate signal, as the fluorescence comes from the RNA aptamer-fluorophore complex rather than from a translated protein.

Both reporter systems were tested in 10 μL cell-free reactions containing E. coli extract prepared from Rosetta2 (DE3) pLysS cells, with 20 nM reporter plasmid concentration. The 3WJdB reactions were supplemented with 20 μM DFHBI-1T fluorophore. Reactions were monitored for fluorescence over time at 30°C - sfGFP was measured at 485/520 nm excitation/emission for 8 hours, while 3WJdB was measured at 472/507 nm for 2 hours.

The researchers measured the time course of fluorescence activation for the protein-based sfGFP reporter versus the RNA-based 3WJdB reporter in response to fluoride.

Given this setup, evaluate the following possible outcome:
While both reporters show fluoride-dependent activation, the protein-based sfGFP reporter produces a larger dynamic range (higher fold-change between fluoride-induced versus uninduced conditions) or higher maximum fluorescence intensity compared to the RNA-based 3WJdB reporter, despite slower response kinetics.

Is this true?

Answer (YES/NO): YES